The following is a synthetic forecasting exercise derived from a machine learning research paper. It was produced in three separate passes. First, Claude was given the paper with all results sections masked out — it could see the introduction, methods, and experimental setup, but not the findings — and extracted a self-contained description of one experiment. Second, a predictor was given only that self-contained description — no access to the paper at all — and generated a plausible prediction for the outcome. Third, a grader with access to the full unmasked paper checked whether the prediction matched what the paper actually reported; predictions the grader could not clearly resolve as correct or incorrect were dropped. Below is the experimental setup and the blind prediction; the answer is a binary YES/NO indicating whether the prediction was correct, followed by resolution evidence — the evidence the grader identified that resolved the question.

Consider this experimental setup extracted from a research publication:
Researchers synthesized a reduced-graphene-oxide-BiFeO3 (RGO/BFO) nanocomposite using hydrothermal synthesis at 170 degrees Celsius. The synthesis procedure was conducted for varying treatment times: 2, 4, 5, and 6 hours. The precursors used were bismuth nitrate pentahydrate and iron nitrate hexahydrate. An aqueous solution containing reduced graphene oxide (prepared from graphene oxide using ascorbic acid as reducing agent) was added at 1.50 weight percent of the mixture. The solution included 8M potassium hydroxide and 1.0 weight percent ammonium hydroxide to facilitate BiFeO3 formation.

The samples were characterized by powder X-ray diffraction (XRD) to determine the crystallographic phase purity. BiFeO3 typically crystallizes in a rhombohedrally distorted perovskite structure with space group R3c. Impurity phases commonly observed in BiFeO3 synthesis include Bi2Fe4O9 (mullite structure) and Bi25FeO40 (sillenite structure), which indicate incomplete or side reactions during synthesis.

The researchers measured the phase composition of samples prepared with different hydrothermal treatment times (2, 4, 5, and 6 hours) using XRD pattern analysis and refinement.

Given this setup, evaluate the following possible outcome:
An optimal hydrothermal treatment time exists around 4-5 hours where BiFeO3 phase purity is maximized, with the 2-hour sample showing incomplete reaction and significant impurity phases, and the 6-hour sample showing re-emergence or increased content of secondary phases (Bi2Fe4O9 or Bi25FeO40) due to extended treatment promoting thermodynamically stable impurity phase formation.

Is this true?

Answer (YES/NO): NO